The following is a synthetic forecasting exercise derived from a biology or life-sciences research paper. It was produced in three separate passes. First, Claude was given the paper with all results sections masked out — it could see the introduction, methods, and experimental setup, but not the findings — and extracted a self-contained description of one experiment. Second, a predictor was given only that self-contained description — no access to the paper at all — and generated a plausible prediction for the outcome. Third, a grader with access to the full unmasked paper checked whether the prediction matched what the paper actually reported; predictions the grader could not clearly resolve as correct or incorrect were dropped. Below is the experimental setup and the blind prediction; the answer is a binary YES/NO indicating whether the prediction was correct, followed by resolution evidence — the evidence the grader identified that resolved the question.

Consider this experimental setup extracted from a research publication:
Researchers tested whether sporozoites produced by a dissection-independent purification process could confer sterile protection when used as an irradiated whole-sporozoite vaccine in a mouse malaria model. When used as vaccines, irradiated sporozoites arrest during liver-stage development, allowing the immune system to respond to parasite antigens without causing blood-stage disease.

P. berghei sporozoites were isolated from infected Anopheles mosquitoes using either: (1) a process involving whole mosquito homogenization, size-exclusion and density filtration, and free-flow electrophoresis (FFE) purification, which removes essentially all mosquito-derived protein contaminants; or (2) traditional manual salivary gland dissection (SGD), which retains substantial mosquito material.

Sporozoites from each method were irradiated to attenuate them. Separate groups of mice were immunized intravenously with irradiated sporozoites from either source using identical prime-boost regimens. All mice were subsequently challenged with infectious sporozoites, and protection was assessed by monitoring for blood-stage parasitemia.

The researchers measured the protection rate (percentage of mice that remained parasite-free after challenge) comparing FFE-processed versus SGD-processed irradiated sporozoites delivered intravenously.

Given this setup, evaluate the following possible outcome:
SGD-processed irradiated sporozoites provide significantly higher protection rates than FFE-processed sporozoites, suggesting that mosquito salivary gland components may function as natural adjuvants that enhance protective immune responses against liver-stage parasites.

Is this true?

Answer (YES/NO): NO